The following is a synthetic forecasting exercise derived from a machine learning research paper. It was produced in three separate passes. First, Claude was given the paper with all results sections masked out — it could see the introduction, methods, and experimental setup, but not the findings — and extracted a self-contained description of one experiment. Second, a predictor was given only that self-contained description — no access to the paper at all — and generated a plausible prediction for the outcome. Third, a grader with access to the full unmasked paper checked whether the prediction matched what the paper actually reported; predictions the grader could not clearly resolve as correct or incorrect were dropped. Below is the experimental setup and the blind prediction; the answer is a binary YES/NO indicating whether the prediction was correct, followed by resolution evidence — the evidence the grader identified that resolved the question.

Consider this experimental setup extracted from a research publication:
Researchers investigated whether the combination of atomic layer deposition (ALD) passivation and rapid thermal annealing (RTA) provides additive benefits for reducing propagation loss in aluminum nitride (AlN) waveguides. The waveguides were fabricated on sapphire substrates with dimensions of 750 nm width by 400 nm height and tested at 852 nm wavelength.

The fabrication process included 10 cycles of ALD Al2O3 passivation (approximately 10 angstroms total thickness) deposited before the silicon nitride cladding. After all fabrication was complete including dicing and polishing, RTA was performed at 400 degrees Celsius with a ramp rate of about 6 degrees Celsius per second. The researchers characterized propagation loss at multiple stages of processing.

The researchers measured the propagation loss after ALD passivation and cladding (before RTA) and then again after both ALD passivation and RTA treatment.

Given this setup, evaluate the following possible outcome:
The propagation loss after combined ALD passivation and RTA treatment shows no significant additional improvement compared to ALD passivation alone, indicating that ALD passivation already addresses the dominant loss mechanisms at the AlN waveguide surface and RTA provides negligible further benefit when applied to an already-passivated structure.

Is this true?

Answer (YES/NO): NO